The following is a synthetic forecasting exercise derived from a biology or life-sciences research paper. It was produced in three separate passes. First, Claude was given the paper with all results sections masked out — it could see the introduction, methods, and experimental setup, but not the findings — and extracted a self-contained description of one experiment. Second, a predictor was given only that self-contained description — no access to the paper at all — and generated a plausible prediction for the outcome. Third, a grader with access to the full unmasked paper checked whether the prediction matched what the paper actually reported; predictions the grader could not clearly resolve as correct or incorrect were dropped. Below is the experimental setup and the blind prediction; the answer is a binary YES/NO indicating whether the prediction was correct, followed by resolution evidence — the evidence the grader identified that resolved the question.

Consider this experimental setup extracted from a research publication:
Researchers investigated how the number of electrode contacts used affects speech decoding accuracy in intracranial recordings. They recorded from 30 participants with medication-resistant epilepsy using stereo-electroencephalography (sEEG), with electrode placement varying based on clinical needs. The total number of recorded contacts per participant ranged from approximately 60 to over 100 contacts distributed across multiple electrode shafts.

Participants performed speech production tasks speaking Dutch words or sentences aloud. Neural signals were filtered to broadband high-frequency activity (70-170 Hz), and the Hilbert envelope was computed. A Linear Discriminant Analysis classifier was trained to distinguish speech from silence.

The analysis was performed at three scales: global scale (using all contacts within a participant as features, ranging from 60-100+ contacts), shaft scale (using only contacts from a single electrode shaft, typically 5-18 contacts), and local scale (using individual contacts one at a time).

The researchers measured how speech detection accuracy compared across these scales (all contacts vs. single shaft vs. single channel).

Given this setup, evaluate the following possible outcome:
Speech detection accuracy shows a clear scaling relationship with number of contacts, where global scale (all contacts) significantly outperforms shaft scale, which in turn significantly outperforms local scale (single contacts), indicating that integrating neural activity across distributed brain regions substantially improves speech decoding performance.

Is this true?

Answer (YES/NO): NO